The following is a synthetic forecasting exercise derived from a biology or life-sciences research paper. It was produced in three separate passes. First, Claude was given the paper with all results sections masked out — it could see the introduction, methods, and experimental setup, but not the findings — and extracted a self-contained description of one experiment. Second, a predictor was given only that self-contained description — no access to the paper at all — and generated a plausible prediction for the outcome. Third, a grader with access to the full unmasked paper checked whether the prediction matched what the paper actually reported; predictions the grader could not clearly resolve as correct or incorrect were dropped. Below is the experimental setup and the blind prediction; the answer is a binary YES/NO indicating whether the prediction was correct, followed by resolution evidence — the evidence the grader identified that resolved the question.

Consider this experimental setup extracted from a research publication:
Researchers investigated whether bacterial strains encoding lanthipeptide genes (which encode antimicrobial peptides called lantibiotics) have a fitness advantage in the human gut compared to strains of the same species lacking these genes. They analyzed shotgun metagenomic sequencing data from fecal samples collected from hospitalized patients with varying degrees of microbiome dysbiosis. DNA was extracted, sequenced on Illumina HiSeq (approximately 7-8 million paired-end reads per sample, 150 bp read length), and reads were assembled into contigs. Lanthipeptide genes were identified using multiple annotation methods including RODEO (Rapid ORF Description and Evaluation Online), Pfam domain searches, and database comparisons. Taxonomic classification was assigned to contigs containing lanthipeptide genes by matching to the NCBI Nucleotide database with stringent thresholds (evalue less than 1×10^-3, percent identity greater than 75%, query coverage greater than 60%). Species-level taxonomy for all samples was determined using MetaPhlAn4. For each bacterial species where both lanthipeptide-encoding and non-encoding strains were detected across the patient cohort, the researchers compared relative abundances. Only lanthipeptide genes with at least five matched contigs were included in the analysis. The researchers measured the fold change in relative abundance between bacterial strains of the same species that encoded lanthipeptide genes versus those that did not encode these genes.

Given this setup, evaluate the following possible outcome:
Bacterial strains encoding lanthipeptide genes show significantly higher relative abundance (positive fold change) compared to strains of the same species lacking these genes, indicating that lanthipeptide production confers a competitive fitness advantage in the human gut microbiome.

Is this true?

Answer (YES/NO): YES